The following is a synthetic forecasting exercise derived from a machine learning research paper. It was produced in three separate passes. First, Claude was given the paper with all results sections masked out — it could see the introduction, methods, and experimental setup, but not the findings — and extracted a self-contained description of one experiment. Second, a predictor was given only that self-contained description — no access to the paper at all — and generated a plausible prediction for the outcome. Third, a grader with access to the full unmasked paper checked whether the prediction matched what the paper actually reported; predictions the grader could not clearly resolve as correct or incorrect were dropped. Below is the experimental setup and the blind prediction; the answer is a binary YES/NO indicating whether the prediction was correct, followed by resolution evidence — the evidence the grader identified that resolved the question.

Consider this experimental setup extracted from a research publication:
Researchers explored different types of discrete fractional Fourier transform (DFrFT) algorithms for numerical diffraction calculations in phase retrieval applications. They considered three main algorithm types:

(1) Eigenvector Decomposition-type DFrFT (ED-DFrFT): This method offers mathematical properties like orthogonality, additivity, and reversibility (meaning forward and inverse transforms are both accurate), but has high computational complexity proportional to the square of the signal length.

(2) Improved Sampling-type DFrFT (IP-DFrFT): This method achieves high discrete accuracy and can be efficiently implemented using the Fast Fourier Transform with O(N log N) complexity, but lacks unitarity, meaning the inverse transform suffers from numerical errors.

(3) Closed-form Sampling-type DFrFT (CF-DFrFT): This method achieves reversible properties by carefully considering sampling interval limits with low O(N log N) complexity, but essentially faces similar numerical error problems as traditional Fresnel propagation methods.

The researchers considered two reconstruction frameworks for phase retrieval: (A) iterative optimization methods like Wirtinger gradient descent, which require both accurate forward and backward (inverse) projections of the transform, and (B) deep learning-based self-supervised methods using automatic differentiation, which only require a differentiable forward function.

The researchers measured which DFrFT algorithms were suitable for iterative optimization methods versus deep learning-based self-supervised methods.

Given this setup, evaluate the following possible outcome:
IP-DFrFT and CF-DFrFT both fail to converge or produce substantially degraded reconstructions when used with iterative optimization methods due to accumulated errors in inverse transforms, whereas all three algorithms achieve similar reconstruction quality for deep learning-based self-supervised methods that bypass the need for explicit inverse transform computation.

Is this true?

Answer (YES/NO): NO